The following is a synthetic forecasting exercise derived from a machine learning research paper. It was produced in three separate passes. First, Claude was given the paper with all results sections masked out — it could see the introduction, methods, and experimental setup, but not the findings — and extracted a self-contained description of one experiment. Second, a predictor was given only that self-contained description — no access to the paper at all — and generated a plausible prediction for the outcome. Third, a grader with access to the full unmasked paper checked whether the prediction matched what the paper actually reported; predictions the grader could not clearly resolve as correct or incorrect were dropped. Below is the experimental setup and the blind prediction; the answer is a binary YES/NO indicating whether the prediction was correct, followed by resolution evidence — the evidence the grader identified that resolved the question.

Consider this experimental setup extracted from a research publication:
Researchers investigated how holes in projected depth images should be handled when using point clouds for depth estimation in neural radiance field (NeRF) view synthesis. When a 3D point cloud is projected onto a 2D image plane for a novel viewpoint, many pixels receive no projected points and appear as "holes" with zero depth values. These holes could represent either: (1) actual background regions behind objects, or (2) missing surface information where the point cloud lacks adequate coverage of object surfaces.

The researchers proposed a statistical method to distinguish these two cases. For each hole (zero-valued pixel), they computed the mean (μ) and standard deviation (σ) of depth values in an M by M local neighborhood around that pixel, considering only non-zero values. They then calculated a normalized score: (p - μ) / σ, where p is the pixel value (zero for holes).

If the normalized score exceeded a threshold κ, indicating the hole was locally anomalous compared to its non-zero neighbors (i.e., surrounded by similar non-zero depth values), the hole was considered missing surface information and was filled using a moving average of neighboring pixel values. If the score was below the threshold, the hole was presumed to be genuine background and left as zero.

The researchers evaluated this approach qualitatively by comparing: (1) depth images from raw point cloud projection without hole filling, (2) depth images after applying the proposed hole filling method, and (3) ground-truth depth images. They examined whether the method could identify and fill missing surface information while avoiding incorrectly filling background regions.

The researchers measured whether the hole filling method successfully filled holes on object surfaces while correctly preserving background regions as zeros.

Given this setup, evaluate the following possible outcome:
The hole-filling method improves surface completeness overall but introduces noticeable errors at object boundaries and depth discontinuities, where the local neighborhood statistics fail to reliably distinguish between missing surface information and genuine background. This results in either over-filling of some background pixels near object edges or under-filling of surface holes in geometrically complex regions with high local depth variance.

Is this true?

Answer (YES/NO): NO